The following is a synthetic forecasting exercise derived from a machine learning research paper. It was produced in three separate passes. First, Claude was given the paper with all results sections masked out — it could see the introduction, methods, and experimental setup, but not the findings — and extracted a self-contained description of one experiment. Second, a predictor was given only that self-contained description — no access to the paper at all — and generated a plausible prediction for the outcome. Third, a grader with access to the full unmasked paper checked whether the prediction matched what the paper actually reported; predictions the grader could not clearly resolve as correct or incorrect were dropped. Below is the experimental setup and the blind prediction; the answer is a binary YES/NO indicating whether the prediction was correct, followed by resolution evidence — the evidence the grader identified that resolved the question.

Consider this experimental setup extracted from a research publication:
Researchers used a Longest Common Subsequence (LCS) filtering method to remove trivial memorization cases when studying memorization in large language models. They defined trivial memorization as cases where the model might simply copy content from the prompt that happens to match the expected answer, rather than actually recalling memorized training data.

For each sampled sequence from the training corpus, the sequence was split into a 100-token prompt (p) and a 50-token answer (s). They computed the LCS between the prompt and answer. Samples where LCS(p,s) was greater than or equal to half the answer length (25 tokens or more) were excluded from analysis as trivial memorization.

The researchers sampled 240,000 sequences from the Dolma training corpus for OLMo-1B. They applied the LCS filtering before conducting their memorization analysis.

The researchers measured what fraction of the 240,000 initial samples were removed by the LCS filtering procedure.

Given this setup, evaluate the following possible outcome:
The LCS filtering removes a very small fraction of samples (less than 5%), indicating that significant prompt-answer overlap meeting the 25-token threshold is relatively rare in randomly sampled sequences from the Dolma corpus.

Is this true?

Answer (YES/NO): NO